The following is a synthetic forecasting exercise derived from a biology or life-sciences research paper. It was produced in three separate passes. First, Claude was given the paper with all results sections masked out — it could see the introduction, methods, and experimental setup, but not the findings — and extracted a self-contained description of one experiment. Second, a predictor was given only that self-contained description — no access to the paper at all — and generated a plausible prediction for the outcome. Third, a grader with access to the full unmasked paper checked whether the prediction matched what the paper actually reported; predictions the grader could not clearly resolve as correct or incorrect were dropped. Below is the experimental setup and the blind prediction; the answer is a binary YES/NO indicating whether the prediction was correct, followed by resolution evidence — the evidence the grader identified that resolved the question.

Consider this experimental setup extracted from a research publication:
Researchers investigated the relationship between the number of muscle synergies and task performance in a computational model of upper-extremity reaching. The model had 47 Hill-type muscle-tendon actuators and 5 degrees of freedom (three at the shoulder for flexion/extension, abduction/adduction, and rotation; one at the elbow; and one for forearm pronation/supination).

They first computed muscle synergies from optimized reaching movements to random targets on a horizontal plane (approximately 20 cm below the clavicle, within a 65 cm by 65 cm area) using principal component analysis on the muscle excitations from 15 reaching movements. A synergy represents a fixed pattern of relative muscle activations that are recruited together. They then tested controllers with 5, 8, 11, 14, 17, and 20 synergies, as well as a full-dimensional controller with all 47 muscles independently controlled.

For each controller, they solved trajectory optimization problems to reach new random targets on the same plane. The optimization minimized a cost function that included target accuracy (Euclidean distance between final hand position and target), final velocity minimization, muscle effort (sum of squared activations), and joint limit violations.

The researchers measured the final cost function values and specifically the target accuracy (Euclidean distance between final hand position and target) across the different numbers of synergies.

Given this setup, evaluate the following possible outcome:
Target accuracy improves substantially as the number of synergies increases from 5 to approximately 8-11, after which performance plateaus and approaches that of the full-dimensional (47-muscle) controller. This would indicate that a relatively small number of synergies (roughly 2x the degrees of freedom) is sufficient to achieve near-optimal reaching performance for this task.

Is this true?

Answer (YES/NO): NO